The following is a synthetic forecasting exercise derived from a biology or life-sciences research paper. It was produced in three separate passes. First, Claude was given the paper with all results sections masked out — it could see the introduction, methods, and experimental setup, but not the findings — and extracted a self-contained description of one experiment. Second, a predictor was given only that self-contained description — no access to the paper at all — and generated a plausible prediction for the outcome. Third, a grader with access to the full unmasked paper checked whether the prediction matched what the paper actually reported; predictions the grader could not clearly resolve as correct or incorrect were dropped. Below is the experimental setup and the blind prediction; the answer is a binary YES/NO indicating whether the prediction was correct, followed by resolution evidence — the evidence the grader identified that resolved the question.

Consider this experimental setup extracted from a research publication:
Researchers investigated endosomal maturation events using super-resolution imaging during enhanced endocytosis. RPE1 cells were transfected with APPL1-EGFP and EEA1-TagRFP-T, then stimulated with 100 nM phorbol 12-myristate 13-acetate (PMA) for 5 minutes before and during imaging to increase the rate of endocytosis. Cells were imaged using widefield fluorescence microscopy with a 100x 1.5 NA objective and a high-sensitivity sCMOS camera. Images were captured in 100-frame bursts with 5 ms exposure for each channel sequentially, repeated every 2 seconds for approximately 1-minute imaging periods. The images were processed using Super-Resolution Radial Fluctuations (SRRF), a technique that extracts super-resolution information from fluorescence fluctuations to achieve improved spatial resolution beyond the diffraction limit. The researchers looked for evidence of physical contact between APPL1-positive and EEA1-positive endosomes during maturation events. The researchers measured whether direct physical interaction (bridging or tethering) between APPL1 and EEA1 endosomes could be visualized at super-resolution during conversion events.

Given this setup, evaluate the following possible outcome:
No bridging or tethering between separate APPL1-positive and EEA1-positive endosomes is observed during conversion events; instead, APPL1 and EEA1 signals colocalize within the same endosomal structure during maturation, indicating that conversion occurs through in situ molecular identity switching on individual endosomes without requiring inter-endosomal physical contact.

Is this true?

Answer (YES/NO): NO